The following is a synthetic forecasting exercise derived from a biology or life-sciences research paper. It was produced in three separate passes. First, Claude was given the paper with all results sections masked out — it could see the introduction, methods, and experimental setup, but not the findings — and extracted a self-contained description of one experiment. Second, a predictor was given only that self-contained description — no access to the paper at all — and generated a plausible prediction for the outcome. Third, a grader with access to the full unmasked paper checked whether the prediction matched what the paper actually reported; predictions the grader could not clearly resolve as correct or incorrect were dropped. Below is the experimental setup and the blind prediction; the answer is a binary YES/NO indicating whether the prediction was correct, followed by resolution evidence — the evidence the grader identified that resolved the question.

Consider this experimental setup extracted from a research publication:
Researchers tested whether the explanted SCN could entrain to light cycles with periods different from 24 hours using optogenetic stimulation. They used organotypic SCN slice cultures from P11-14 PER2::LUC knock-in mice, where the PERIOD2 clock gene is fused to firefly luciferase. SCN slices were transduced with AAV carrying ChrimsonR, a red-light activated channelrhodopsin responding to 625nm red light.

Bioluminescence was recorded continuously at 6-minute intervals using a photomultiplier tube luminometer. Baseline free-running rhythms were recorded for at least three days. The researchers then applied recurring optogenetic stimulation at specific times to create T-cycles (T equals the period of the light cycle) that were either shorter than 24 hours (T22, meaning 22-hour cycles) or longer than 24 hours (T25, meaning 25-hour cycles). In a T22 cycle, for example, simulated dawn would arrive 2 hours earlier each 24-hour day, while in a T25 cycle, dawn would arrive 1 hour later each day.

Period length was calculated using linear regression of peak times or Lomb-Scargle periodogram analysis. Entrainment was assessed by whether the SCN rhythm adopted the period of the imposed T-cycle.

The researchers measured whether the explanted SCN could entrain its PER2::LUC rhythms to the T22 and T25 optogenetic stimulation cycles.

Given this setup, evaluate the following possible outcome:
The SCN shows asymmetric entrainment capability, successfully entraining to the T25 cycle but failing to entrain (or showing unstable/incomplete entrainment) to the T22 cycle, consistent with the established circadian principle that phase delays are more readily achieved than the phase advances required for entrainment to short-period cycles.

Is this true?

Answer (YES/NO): NO